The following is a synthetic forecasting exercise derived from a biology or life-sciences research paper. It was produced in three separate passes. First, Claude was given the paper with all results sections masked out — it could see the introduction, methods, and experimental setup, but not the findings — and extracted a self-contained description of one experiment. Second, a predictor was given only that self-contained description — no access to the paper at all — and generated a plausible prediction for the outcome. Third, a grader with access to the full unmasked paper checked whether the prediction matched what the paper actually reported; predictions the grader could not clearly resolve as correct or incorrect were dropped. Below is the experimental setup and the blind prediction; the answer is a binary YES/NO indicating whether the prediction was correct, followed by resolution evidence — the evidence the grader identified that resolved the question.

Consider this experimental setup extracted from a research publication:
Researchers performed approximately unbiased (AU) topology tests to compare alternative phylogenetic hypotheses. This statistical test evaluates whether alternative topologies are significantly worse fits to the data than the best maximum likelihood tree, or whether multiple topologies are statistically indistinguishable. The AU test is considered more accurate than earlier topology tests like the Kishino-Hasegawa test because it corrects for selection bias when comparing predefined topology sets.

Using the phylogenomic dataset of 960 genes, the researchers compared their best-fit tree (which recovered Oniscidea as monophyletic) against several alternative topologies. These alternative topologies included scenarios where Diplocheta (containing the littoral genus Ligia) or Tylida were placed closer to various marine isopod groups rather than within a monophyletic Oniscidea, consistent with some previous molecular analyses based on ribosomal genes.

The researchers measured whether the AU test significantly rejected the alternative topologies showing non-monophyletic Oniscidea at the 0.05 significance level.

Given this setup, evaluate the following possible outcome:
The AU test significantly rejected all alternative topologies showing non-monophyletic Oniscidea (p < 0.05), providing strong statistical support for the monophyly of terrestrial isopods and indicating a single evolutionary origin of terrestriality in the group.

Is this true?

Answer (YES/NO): YES